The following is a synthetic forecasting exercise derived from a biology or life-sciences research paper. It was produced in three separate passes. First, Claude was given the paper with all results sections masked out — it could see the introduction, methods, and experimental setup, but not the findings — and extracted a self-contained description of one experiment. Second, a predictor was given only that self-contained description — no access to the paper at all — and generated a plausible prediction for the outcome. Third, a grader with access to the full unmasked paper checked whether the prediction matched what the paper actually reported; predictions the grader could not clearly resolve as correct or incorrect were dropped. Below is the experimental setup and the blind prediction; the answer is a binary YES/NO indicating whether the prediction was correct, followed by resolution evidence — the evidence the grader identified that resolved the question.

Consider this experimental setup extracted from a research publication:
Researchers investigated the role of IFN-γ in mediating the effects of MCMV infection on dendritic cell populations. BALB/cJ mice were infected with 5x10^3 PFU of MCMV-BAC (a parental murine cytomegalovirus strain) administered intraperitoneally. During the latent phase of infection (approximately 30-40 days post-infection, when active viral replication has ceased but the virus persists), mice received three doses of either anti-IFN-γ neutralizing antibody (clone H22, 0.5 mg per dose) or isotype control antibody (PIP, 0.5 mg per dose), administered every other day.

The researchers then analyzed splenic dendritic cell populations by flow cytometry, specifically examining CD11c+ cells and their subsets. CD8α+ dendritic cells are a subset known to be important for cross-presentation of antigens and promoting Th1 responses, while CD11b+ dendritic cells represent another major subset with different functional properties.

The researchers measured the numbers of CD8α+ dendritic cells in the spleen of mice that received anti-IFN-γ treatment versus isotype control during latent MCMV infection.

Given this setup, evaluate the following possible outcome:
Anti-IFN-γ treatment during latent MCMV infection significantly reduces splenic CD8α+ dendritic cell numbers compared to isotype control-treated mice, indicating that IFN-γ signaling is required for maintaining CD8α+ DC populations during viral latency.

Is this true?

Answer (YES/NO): NO